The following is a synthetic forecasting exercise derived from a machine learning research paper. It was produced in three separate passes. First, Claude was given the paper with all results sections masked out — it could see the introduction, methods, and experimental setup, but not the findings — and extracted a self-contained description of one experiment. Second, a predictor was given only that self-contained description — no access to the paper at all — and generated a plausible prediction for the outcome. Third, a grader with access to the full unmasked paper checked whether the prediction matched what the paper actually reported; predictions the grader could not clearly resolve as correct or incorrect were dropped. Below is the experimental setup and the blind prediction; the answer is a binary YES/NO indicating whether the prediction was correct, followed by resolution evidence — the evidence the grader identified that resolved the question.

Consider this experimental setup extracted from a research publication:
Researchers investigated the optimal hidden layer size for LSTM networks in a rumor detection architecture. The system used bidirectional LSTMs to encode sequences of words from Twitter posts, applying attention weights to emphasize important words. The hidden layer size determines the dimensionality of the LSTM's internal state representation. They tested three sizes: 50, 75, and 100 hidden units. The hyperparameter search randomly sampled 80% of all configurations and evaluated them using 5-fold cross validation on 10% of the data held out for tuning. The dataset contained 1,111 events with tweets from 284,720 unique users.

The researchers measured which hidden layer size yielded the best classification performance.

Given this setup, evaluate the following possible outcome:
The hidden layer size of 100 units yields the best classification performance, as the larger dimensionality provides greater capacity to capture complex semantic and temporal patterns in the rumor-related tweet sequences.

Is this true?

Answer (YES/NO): NO